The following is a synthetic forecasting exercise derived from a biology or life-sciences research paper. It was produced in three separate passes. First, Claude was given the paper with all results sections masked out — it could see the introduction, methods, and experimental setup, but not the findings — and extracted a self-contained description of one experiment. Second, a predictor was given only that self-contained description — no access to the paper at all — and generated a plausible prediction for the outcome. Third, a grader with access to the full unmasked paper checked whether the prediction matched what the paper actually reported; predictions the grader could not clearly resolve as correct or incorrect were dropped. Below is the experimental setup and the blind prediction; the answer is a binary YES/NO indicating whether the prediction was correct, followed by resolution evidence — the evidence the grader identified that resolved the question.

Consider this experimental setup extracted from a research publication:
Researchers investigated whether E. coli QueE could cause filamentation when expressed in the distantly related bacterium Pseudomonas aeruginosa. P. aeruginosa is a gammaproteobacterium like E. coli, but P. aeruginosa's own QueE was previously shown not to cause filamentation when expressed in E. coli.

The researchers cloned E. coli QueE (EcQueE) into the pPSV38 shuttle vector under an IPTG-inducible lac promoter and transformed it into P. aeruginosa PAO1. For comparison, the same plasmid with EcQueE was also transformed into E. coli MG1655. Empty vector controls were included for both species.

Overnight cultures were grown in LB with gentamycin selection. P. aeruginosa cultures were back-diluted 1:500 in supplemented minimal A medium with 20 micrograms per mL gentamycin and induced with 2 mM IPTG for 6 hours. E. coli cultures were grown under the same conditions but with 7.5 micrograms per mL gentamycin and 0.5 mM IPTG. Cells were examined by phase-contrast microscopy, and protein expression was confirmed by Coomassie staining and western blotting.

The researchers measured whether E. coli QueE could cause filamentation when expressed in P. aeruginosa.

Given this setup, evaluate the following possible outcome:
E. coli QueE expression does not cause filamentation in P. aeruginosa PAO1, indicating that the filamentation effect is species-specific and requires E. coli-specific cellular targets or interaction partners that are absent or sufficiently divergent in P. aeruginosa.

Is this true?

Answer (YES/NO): YES